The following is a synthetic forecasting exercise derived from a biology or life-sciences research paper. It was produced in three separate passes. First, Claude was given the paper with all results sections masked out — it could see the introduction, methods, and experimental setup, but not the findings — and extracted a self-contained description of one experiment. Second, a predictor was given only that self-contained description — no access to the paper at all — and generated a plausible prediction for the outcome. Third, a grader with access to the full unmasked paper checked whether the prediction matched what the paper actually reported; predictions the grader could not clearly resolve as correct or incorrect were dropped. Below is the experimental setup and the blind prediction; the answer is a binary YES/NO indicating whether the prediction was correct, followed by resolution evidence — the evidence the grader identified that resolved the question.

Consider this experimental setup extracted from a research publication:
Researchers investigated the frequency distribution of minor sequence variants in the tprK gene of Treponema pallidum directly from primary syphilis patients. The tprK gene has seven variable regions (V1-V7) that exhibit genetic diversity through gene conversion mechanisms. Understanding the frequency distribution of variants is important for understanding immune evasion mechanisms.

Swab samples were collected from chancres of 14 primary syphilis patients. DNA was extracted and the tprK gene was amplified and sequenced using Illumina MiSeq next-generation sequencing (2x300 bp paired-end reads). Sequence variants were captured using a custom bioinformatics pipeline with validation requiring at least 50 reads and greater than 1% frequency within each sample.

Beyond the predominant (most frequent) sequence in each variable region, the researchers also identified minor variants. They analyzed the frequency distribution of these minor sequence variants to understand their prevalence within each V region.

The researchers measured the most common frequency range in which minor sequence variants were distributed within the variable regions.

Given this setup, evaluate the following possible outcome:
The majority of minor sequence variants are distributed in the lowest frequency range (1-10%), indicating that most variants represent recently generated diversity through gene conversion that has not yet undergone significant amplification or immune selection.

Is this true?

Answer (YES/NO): YES